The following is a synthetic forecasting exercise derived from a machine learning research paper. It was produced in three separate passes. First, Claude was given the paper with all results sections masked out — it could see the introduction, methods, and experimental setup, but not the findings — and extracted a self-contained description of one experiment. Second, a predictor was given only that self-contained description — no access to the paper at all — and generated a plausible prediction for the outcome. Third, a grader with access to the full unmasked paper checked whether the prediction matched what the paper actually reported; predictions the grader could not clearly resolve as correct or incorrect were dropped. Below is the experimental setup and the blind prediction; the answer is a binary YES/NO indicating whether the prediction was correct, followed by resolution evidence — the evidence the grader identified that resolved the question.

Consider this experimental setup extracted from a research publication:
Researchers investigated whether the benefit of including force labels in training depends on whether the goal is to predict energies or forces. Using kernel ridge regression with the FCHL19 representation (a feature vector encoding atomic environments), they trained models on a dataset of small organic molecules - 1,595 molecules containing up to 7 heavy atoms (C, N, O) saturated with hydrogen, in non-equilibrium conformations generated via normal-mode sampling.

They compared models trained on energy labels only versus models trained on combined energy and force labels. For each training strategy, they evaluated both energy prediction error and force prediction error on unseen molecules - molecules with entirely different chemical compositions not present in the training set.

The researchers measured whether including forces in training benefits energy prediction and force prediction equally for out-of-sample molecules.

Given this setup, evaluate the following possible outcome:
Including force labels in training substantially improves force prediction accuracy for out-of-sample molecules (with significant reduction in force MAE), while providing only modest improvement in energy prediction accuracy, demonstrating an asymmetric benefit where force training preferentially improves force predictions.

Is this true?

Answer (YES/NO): NO